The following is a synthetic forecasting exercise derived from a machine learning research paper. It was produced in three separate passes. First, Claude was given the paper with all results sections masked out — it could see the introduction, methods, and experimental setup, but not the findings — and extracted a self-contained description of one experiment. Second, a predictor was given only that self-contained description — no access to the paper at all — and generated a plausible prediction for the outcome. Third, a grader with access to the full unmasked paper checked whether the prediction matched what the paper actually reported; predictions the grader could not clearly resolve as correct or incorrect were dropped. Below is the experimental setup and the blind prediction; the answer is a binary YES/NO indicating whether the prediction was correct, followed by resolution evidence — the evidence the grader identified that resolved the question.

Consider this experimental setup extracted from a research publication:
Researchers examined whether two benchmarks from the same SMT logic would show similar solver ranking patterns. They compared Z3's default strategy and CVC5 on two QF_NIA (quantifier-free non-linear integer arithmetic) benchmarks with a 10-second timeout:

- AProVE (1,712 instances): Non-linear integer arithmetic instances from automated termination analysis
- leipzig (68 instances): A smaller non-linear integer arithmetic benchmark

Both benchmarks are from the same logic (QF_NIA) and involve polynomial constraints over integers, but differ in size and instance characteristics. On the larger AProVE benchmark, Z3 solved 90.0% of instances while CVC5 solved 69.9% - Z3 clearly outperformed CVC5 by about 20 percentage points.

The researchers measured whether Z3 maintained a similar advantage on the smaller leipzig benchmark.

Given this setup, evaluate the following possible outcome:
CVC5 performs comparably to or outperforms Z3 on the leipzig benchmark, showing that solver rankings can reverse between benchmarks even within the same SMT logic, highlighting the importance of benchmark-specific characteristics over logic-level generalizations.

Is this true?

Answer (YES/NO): NO